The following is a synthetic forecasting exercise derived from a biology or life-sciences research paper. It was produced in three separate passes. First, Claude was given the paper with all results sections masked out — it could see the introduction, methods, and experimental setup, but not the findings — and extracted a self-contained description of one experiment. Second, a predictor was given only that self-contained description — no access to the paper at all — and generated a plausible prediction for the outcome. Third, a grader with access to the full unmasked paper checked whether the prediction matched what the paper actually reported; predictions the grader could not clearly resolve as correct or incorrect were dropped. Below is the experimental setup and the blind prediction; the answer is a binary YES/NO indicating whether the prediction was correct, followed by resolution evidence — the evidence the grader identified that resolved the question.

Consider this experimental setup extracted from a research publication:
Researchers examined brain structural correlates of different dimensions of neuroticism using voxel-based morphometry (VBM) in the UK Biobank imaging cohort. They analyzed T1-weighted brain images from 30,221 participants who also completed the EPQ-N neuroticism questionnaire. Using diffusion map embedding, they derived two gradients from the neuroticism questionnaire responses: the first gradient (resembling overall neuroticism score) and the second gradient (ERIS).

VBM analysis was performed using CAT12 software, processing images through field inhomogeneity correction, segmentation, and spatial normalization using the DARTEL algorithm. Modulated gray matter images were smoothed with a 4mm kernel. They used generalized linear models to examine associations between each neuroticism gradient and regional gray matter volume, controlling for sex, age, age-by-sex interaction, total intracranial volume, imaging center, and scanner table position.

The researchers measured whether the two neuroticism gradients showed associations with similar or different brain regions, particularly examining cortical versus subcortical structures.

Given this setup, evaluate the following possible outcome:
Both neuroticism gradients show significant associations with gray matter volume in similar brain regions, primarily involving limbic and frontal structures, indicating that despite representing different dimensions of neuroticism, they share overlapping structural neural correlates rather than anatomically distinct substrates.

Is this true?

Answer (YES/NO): NO